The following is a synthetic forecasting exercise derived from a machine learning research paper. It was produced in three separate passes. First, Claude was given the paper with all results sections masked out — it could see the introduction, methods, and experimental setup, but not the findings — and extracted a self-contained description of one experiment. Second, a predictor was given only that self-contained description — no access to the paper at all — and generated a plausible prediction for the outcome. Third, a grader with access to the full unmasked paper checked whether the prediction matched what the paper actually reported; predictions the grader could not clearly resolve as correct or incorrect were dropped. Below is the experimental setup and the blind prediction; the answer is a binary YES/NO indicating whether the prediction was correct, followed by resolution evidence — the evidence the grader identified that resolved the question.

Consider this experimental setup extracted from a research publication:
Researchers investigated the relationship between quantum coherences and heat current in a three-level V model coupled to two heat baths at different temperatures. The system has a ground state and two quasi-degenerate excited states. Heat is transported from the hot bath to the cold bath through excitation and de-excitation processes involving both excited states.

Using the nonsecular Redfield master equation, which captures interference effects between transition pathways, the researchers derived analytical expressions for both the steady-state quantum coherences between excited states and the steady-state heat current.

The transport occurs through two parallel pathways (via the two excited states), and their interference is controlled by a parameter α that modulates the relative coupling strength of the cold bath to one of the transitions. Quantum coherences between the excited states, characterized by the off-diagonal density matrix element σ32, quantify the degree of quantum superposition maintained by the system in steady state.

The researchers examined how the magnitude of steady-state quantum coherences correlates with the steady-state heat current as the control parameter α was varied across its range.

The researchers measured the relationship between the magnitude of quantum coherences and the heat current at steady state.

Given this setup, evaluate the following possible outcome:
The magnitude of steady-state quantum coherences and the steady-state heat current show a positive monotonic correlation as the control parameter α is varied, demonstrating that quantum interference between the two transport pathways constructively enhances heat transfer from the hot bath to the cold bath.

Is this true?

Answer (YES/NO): NO